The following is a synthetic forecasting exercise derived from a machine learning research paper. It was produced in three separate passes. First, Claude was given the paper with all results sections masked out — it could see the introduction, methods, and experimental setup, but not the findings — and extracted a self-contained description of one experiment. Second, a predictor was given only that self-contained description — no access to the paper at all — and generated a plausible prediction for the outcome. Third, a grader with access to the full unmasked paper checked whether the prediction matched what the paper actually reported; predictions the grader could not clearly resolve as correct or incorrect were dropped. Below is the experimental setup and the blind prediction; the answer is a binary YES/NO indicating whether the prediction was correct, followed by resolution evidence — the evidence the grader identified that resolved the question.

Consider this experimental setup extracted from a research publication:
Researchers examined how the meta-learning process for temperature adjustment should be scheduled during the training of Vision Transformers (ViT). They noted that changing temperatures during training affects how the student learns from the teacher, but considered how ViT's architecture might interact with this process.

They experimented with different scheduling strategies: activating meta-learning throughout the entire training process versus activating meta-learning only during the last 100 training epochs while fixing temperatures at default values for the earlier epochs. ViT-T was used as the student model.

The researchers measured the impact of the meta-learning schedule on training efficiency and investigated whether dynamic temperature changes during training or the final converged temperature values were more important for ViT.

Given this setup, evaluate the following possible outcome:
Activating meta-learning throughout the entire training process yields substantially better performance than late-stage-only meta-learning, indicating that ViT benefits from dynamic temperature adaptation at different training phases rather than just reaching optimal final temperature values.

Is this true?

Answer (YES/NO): NO